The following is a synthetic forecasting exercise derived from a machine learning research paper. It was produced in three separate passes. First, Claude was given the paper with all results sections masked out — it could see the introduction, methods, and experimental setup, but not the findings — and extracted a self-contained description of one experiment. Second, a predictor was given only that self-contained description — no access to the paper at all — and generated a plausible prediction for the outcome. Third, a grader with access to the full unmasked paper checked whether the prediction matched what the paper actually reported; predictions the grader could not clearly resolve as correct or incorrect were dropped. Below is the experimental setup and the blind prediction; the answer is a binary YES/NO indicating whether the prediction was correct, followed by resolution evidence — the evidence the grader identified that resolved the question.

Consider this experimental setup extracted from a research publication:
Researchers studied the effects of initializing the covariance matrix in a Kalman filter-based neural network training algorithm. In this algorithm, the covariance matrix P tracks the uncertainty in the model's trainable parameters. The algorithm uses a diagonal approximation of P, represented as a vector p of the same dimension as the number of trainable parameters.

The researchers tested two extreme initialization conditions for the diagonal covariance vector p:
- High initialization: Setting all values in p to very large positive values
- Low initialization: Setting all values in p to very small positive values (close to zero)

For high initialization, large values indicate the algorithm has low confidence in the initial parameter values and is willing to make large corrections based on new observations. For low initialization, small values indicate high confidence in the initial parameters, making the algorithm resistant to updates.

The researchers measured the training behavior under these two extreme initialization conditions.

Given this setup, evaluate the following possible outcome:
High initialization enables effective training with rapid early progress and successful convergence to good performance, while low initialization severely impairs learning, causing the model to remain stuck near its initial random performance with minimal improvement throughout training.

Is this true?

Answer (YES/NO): NO